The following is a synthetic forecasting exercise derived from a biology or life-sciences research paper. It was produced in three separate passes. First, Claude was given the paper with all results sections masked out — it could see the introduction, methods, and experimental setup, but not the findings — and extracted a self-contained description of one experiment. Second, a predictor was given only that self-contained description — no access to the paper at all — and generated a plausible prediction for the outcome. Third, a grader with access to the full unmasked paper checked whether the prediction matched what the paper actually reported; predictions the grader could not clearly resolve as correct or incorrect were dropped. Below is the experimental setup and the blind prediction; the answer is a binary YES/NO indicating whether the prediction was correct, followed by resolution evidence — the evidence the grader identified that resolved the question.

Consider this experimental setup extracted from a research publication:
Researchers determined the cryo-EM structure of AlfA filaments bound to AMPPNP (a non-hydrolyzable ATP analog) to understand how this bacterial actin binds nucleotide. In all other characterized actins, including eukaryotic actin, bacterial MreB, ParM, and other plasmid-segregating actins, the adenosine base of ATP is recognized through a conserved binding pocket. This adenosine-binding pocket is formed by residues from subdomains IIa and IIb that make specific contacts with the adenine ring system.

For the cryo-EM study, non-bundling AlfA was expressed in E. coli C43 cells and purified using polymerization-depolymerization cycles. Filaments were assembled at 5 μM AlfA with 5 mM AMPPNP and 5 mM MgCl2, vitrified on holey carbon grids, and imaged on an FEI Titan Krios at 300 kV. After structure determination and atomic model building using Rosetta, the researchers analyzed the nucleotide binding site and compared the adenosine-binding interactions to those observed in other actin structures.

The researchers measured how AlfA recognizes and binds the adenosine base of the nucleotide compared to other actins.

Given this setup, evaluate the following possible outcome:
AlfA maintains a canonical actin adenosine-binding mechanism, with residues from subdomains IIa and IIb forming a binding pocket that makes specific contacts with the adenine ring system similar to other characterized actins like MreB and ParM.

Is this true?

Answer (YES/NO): NO